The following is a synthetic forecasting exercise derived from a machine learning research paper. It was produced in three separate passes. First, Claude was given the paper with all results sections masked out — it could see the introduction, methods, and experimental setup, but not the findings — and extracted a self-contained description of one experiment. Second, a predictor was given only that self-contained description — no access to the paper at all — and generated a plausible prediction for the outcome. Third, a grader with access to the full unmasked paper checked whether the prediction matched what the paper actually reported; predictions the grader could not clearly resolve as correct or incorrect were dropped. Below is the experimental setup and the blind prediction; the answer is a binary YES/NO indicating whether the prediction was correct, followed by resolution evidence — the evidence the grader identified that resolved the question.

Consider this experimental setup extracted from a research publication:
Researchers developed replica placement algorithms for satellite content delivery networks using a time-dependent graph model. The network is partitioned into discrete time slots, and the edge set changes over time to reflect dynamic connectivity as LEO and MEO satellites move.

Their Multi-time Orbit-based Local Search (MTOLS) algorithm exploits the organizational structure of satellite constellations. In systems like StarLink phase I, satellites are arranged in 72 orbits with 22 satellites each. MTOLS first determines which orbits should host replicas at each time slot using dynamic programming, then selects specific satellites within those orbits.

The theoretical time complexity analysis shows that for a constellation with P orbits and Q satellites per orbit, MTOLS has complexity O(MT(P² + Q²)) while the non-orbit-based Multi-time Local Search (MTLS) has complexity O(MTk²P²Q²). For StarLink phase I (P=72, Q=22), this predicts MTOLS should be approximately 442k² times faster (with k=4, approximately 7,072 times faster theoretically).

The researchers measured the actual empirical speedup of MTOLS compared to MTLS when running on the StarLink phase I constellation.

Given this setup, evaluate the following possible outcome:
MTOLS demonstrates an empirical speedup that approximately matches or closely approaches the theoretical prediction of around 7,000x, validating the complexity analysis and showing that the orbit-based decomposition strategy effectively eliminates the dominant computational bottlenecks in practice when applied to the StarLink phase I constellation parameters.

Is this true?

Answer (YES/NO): NO